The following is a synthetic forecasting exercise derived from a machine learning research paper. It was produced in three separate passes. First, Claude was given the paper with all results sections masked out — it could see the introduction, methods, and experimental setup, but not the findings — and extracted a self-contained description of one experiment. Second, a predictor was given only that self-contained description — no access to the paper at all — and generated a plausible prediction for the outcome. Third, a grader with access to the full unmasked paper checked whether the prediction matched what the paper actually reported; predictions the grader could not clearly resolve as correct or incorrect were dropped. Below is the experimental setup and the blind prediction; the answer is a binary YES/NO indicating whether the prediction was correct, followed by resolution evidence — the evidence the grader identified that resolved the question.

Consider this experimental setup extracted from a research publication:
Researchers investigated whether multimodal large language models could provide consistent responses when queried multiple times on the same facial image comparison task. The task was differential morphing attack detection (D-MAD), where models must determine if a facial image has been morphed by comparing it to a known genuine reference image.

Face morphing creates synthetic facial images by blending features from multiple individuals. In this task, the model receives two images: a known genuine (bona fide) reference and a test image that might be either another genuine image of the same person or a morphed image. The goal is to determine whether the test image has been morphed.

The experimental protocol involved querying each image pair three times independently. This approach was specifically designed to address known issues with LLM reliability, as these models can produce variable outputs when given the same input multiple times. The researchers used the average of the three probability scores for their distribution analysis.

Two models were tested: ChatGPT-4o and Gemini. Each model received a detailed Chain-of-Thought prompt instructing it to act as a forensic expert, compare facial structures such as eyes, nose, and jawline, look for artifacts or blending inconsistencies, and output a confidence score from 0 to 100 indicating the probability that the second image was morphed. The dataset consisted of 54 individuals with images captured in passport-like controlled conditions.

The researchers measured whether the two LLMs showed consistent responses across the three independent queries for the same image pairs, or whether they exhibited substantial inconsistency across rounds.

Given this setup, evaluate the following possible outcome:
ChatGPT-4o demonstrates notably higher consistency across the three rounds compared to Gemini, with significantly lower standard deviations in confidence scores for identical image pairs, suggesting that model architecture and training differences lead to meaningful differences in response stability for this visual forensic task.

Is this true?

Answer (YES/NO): NO